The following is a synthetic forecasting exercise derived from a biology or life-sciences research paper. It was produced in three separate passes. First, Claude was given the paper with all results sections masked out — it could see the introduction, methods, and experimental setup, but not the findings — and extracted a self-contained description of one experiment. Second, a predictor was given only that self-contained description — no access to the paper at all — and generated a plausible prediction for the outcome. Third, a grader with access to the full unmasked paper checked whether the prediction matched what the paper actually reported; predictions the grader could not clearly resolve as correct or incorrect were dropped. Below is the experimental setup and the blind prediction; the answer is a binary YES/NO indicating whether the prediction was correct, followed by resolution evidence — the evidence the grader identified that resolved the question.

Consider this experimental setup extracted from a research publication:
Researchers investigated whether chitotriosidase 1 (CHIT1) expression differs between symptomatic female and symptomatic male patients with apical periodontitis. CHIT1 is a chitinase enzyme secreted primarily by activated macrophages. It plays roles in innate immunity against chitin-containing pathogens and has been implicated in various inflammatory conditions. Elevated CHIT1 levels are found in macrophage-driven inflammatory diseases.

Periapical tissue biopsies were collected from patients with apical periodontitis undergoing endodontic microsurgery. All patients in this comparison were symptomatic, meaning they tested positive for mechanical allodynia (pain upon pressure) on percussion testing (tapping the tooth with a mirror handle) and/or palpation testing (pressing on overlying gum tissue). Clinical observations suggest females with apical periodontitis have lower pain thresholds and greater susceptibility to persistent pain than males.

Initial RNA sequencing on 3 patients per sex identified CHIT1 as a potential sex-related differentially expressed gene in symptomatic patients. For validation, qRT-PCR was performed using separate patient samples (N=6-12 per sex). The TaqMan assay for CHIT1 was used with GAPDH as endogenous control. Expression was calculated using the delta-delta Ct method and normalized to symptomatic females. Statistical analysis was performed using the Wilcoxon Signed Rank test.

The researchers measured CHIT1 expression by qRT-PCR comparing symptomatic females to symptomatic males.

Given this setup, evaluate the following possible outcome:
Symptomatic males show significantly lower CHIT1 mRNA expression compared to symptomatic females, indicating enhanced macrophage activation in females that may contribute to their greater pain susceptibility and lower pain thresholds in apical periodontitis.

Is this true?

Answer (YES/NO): YES